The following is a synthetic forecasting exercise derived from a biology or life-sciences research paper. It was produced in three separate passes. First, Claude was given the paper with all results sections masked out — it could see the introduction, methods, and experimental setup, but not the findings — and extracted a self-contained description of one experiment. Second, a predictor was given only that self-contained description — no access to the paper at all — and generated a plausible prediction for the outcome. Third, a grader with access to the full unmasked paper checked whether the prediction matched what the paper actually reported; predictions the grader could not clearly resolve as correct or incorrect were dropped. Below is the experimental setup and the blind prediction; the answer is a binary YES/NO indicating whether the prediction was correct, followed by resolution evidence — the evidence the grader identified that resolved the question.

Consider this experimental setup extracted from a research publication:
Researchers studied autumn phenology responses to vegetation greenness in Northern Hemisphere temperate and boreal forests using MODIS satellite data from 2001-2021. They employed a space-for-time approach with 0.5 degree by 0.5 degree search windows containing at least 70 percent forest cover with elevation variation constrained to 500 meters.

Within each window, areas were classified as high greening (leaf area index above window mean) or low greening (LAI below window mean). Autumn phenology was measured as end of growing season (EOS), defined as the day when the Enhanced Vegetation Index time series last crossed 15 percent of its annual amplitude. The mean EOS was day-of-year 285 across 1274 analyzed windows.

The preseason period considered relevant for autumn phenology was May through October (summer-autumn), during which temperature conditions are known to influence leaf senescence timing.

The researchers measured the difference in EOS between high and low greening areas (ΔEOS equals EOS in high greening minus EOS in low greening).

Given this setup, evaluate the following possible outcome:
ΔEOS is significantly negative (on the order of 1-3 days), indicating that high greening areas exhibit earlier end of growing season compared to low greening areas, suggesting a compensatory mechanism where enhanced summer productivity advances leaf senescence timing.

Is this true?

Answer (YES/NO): YES